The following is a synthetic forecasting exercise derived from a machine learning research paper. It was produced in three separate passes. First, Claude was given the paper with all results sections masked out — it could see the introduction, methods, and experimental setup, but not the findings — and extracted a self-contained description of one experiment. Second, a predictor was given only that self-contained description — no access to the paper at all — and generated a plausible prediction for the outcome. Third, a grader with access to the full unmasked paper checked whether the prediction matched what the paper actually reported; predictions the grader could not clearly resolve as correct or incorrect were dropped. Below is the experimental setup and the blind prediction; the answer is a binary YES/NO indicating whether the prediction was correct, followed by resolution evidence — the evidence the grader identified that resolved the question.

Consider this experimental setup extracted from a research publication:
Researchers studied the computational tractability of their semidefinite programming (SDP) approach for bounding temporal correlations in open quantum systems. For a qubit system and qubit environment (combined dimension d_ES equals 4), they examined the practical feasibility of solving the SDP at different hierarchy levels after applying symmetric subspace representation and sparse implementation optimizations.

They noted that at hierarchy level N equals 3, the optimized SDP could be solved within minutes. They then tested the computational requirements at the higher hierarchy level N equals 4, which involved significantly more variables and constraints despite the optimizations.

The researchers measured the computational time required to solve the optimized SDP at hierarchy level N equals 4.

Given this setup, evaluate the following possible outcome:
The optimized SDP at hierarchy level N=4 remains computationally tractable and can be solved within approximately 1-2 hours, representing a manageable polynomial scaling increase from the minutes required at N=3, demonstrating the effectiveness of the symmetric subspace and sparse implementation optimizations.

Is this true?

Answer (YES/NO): NO